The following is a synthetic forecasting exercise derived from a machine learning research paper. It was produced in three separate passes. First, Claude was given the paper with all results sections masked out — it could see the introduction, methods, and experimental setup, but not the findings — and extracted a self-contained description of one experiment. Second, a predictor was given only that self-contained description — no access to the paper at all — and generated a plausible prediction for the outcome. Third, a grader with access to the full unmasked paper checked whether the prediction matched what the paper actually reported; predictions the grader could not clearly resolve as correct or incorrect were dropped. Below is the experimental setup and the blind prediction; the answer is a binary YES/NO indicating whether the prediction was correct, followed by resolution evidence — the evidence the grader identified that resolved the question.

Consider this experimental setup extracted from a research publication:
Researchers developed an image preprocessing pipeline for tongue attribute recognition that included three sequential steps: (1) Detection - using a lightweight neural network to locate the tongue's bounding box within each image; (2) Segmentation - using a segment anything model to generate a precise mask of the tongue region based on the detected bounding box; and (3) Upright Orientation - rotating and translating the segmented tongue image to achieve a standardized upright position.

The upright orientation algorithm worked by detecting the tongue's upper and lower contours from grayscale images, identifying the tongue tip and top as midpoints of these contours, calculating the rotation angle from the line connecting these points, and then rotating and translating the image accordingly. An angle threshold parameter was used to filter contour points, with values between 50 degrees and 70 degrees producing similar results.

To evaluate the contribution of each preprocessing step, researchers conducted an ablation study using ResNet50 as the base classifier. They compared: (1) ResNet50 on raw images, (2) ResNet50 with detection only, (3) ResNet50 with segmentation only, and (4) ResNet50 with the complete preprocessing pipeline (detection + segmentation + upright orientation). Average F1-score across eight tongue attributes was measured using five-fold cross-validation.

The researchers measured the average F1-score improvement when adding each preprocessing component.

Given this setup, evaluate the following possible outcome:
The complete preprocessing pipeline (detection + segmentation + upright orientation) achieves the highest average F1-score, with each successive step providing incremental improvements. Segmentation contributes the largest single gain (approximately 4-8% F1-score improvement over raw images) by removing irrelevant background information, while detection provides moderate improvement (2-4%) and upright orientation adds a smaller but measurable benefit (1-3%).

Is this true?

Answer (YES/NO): NO